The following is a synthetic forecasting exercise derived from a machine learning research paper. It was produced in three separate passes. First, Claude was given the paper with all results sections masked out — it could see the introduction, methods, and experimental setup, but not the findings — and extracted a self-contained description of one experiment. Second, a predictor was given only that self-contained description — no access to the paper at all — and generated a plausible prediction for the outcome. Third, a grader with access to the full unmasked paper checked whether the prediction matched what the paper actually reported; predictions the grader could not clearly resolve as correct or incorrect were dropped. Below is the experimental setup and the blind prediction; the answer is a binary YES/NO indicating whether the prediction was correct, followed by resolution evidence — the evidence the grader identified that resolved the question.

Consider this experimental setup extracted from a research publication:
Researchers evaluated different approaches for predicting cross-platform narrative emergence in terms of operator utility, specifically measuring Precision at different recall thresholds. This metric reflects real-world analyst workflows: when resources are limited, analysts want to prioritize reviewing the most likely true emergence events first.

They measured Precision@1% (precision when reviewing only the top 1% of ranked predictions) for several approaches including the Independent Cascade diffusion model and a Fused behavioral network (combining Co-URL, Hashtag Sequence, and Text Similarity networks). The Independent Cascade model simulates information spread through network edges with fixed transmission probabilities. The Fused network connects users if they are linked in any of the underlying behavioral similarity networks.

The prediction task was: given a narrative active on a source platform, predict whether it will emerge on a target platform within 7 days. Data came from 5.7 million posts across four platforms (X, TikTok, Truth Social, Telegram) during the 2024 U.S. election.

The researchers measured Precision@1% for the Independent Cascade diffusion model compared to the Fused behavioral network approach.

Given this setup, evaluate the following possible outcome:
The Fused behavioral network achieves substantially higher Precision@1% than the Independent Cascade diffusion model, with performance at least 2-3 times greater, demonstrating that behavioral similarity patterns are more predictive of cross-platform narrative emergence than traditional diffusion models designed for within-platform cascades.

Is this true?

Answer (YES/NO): NO